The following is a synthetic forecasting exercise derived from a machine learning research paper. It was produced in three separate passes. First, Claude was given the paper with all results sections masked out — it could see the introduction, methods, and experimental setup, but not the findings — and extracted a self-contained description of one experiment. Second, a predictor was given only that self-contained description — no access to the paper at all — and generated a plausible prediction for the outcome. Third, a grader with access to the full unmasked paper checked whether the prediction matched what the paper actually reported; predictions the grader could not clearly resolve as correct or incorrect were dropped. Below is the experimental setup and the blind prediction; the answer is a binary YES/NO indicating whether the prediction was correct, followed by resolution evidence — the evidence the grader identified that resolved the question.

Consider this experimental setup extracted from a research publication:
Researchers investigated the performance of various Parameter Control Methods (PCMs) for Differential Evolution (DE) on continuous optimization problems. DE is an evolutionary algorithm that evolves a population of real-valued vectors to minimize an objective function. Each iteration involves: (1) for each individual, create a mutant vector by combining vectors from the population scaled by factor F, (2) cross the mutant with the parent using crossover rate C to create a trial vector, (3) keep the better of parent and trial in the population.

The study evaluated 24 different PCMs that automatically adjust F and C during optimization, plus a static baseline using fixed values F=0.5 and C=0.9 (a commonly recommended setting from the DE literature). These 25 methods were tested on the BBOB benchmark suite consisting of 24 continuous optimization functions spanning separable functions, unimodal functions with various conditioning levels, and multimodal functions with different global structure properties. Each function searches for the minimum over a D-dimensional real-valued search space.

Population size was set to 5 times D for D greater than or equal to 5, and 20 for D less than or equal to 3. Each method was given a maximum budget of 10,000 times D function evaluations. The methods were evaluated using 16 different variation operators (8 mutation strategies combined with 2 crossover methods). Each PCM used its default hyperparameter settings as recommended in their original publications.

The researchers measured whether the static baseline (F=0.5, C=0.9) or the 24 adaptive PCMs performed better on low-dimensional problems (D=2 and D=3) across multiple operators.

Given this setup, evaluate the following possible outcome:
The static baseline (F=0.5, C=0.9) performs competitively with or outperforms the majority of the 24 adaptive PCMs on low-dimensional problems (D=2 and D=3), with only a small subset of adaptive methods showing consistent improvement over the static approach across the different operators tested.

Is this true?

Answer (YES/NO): YES